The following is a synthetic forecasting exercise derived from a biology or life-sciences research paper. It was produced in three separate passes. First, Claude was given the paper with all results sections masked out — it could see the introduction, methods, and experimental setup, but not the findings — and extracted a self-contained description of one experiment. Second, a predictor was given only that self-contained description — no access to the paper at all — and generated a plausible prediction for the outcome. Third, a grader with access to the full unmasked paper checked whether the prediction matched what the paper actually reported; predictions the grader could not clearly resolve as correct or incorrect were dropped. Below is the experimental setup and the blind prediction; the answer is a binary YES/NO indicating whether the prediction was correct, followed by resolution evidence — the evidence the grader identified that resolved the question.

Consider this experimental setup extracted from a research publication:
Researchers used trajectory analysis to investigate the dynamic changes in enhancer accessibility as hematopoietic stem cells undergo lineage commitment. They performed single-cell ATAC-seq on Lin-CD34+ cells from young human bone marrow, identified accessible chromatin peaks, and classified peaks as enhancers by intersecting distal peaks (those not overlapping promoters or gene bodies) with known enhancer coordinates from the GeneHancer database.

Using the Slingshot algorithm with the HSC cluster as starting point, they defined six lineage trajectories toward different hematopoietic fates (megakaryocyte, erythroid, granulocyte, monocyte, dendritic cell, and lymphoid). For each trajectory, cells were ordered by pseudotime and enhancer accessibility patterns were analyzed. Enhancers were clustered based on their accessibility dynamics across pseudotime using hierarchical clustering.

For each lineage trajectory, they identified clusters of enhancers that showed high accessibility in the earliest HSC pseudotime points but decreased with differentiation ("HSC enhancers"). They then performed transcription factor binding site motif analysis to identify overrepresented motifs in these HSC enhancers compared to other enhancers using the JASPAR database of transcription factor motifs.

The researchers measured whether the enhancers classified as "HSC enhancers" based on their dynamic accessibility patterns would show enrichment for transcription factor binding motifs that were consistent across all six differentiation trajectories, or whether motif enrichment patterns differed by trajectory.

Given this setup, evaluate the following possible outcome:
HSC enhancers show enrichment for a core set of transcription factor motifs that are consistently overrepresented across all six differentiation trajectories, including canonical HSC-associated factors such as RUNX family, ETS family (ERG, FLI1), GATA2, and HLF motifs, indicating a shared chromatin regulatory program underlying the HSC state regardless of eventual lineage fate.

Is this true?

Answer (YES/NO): NO